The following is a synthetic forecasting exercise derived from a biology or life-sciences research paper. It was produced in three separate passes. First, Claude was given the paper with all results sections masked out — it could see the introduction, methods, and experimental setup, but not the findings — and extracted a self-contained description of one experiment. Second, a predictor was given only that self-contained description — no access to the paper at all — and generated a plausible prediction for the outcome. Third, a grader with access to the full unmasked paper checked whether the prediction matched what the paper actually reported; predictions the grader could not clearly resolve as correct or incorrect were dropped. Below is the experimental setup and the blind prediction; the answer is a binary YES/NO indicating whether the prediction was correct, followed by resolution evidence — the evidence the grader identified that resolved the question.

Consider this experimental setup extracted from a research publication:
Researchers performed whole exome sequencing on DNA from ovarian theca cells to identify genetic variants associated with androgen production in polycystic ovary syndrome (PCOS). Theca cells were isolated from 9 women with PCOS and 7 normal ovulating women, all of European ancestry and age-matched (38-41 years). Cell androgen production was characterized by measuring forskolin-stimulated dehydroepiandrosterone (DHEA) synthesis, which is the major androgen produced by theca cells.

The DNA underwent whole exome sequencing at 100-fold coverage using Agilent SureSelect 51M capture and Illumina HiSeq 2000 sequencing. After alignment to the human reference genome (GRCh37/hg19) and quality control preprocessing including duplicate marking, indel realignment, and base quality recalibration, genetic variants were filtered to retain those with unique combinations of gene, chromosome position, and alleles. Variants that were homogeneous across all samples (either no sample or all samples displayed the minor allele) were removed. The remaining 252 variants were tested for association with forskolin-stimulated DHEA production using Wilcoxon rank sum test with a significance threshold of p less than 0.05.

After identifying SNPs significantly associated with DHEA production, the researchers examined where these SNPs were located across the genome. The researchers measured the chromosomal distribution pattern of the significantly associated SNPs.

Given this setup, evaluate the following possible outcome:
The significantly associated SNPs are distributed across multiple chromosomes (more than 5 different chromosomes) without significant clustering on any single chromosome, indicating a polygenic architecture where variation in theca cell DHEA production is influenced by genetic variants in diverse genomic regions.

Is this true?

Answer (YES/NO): NO